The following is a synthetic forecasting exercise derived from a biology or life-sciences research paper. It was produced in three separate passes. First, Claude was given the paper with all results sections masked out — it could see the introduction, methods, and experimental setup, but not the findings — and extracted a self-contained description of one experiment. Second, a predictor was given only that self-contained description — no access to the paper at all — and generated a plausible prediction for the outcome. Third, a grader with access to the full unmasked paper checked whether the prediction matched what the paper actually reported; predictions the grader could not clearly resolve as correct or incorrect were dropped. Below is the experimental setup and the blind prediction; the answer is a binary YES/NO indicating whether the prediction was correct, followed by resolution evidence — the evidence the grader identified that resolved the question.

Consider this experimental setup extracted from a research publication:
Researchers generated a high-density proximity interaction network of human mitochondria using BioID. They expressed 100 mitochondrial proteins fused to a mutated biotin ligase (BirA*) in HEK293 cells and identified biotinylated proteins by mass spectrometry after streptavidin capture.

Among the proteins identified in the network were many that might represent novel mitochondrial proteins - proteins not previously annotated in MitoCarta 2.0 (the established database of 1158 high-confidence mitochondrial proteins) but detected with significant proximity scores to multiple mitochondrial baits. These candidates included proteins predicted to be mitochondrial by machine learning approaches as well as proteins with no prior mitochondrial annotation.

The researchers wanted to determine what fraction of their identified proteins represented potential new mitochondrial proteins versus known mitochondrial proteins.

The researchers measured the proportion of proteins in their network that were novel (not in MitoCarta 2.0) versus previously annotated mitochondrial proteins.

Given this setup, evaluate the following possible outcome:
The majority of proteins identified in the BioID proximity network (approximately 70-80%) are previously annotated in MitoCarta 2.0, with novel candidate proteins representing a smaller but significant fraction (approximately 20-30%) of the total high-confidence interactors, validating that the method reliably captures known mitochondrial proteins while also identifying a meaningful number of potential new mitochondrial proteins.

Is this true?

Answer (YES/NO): NO